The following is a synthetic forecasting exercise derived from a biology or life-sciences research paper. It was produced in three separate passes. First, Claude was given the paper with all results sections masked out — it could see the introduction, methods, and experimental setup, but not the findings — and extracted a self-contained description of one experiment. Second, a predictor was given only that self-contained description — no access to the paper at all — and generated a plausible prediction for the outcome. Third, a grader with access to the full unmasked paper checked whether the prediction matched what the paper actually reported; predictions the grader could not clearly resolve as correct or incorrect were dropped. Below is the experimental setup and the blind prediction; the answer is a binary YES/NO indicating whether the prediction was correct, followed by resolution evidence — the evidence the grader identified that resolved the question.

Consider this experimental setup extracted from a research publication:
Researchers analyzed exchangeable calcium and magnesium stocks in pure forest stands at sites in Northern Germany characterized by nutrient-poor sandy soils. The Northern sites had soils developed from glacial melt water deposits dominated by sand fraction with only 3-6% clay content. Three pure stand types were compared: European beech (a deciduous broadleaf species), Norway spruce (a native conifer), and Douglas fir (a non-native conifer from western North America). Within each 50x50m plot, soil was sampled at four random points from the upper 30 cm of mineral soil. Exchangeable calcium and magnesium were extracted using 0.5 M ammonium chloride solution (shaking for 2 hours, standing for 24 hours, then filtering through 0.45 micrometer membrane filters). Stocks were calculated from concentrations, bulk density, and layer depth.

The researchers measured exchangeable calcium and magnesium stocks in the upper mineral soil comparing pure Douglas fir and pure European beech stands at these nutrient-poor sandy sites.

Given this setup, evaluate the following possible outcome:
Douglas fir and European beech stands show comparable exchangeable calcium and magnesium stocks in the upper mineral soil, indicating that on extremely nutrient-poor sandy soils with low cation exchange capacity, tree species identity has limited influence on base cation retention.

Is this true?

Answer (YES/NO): NO